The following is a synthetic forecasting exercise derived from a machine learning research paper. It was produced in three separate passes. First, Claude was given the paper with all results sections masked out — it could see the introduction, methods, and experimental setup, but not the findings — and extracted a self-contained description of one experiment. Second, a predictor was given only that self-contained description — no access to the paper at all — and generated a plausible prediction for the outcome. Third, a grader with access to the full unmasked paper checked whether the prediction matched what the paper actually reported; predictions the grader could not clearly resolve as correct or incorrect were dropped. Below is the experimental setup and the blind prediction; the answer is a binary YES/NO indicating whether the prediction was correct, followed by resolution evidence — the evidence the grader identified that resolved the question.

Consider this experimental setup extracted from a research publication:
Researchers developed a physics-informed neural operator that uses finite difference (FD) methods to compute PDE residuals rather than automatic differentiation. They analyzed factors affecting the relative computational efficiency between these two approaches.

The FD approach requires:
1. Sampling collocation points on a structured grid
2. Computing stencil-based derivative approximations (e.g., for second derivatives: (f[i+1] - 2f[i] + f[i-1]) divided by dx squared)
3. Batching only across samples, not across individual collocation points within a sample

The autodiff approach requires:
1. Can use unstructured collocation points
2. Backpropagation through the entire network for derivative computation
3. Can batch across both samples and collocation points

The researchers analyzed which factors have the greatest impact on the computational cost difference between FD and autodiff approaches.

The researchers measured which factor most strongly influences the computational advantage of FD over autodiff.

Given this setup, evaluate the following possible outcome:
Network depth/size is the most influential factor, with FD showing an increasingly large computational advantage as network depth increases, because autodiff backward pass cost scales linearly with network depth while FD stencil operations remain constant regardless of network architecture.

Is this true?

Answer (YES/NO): YES